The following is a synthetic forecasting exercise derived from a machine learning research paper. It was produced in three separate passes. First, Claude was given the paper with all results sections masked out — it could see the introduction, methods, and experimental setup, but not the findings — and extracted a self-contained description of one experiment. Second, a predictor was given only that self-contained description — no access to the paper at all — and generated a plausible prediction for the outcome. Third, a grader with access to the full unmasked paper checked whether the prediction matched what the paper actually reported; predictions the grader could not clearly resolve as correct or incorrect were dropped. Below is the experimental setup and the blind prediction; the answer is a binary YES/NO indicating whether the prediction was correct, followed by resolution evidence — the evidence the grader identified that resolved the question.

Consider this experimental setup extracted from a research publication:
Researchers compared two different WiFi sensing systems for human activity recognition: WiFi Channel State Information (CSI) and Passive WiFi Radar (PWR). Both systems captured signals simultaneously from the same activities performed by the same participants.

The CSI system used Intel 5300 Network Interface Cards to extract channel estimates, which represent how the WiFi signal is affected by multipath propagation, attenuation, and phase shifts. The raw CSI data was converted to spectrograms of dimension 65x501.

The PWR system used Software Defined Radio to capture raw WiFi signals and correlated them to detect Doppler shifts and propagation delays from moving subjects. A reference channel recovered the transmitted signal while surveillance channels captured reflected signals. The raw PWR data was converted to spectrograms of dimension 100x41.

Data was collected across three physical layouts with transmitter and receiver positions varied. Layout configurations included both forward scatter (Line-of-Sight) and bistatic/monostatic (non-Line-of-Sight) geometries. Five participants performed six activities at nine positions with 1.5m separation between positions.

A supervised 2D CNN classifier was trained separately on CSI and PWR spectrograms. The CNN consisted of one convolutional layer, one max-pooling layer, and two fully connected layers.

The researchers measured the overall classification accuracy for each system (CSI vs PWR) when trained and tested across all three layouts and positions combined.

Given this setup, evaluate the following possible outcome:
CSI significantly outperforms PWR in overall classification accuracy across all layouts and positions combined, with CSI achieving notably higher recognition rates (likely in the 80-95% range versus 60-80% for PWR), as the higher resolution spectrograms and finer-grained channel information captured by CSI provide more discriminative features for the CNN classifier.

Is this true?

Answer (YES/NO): NO